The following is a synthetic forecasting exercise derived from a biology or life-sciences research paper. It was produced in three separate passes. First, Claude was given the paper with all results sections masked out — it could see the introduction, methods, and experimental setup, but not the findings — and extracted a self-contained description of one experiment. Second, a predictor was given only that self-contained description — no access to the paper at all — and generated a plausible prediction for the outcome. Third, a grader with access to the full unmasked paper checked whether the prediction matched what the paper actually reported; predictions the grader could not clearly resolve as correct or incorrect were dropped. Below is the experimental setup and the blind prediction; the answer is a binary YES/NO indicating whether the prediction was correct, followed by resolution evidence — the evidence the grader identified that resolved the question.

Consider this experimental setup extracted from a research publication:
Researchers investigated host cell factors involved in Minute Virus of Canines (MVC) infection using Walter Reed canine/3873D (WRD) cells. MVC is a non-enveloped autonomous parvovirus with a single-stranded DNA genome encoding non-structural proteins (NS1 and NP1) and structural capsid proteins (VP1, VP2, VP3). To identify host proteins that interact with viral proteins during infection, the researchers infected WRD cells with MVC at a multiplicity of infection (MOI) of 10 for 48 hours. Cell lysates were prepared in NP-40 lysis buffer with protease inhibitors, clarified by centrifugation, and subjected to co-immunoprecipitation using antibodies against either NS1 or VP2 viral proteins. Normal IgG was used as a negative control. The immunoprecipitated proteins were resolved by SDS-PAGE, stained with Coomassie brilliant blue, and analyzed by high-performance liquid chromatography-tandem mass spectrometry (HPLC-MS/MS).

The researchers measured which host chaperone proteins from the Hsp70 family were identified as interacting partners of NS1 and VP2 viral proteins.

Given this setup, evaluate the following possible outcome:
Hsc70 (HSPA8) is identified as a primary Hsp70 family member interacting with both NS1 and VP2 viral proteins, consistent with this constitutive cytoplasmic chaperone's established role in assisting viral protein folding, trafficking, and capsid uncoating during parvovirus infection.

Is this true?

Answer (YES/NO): YES